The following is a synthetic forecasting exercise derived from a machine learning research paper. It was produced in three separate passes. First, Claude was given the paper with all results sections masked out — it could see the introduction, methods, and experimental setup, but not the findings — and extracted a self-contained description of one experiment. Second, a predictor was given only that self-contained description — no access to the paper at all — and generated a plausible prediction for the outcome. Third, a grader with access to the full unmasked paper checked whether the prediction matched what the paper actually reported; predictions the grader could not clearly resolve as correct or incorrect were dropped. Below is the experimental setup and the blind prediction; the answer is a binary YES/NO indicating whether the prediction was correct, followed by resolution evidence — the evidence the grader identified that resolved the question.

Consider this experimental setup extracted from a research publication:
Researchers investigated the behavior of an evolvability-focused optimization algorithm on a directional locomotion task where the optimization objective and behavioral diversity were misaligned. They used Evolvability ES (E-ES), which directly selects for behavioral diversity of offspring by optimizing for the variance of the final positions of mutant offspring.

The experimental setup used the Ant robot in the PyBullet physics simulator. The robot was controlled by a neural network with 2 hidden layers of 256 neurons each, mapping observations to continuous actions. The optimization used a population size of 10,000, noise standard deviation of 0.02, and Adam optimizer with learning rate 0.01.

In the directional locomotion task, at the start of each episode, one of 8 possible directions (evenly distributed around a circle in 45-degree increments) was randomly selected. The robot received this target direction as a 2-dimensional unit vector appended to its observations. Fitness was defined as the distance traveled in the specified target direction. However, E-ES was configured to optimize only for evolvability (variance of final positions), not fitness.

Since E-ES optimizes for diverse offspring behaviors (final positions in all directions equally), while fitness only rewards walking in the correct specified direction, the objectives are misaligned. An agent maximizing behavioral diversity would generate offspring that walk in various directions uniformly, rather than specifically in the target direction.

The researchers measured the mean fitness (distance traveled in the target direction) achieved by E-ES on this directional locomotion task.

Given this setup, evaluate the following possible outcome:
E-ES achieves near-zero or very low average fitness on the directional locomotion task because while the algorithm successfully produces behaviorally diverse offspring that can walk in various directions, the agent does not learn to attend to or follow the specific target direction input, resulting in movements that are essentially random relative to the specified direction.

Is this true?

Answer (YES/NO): YES